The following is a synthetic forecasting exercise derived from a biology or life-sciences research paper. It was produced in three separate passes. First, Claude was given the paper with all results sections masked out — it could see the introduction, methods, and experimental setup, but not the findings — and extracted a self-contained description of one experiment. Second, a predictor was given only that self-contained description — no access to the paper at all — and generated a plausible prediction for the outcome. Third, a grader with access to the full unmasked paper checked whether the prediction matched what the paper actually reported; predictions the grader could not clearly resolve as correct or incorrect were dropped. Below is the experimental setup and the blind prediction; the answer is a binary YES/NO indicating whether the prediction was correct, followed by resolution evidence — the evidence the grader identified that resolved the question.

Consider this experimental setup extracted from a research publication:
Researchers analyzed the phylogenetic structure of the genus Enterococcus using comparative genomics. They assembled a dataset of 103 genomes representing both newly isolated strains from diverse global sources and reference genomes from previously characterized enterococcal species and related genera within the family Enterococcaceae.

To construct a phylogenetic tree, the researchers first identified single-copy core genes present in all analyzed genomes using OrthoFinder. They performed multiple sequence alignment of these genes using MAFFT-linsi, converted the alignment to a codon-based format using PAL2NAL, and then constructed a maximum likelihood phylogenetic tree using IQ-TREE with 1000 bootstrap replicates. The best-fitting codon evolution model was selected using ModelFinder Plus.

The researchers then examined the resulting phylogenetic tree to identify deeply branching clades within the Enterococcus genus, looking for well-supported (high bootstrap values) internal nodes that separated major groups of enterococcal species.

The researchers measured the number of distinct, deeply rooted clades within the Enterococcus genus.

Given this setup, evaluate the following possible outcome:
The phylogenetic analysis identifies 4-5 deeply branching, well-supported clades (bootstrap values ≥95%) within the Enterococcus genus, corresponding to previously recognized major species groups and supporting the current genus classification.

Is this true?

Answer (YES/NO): NO